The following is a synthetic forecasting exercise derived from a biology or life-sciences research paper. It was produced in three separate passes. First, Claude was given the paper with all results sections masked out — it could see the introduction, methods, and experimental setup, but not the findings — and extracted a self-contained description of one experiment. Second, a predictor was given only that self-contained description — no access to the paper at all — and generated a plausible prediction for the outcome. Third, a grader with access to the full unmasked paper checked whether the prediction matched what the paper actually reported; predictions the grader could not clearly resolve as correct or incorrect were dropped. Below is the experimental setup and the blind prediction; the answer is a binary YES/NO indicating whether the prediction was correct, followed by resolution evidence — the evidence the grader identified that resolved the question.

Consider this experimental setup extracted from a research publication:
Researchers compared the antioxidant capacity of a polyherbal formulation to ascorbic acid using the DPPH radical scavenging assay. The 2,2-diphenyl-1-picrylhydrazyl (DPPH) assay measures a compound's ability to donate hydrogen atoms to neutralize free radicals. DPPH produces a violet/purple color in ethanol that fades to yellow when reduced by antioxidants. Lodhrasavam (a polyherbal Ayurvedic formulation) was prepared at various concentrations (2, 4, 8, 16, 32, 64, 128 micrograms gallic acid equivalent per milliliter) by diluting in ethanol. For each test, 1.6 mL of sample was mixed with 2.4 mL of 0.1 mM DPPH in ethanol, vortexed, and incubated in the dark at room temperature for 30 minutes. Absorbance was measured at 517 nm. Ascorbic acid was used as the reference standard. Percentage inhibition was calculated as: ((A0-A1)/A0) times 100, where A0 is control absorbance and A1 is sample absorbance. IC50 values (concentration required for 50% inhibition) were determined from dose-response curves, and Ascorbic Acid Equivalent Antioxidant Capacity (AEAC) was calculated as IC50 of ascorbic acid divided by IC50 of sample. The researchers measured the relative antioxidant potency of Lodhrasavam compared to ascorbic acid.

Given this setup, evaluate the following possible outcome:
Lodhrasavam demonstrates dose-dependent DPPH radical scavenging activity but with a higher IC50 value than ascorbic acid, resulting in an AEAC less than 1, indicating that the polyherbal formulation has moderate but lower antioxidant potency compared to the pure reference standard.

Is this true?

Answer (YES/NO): NO